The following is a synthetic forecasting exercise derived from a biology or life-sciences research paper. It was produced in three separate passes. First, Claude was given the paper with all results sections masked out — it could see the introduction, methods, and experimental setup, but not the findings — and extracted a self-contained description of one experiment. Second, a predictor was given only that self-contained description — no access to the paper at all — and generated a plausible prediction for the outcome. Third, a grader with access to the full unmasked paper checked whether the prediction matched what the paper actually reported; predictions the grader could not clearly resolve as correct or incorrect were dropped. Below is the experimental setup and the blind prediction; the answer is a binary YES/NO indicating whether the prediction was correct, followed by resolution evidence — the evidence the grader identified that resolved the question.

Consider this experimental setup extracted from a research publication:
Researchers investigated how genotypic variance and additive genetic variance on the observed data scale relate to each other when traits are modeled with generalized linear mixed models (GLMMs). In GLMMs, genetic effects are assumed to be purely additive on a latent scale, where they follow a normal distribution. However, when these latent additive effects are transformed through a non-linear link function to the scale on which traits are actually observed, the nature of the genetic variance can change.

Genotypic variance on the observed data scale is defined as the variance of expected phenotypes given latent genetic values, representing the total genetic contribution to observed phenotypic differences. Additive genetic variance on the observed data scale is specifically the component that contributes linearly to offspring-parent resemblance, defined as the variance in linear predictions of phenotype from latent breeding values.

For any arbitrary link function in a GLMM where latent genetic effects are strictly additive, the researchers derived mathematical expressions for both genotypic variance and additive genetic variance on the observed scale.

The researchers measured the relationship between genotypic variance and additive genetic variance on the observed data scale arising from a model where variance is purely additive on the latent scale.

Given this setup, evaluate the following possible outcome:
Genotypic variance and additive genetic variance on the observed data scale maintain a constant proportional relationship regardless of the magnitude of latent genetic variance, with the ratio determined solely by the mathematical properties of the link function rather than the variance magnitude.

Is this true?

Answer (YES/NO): NO